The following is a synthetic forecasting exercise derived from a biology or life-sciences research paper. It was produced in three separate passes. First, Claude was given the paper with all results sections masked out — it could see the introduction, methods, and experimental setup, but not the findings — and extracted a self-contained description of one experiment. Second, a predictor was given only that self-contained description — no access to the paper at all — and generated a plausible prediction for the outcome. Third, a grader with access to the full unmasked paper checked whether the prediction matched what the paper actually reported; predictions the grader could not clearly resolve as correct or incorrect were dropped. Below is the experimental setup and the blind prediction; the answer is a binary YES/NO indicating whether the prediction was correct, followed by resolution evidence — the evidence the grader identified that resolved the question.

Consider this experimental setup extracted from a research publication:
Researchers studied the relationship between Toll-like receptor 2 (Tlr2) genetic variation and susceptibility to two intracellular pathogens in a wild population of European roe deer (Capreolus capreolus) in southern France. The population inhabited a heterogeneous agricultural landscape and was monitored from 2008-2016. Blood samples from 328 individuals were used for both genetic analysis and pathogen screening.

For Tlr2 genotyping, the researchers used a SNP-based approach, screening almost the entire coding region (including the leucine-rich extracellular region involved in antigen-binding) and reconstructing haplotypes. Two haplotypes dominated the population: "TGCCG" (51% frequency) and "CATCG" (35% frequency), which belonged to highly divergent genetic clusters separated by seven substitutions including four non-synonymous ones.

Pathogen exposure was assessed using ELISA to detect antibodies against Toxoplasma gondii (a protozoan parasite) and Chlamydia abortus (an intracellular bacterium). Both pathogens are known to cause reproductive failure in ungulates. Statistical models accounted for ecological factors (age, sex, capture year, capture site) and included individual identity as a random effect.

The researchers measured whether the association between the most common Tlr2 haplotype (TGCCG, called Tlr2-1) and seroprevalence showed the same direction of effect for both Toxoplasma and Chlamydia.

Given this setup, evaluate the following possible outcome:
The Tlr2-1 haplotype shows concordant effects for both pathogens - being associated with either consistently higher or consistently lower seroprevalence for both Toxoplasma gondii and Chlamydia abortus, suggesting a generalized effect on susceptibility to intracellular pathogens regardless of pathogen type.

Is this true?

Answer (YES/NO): NO